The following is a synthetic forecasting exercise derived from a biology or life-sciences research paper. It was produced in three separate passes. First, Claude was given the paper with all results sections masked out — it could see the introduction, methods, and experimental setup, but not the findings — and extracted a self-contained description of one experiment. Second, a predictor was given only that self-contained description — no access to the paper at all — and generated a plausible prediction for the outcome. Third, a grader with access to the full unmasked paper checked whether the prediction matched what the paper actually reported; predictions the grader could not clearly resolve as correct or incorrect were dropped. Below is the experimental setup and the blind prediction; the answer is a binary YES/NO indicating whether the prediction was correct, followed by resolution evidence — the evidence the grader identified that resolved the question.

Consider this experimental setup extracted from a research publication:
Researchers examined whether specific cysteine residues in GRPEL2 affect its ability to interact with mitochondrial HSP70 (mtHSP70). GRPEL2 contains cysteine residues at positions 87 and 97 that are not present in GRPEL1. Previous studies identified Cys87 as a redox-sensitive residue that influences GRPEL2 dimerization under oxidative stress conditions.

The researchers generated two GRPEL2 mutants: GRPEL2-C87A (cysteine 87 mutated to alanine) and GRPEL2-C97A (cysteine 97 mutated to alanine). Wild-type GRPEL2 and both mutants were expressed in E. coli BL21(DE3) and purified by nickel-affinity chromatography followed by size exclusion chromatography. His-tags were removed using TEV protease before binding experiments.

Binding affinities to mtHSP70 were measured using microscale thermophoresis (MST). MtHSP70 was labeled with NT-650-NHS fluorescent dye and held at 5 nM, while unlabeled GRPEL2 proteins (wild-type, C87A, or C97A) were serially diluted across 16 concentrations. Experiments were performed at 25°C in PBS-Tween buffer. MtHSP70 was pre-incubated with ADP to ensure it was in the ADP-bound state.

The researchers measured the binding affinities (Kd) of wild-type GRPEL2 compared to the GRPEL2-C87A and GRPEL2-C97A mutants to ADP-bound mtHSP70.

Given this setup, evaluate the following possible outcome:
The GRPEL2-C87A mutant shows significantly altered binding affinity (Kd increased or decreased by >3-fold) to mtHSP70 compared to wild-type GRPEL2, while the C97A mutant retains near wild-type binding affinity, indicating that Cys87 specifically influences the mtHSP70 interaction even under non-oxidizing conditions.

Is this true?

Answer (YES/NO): NO